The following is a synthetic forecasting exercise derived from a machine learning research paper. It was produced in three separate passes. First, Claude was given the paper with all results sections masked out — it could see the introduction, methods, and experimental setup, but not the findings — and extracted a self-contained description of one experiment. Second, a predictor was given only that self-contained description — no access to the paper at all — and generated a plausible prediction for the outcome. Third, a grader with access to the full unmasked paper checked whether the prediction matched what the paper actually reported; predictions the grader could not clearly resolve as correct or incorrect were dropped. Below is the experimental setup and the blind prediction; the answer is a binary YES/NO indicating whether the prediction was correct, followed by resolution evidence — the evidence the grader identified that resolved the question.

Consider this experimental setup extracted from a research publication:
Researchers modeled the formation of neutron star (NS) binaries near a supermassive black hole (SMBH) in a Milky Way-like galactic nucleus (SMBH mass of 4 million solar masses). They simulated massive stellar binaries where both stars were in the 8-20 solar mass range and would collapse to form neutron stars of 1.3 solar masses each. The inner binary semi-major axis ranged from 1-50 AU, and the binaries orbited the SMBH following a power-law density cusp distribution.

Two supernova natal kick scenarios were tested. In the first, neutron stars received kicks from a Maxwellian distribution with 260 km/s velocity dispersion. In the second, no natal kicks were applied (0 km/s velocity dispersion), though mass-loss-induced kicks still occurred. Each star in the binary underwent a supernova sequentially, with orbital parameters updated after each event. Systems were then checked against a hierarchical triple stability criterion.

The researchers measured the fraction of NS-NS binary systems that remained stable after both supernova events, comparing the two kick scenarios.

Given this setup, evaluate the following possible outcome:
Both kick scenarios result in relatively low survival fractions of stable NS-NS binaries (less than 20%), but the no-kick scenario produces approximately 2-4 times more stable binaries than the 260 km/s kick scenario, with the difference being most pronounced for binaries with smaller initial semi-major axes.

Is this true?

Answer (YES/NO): NO